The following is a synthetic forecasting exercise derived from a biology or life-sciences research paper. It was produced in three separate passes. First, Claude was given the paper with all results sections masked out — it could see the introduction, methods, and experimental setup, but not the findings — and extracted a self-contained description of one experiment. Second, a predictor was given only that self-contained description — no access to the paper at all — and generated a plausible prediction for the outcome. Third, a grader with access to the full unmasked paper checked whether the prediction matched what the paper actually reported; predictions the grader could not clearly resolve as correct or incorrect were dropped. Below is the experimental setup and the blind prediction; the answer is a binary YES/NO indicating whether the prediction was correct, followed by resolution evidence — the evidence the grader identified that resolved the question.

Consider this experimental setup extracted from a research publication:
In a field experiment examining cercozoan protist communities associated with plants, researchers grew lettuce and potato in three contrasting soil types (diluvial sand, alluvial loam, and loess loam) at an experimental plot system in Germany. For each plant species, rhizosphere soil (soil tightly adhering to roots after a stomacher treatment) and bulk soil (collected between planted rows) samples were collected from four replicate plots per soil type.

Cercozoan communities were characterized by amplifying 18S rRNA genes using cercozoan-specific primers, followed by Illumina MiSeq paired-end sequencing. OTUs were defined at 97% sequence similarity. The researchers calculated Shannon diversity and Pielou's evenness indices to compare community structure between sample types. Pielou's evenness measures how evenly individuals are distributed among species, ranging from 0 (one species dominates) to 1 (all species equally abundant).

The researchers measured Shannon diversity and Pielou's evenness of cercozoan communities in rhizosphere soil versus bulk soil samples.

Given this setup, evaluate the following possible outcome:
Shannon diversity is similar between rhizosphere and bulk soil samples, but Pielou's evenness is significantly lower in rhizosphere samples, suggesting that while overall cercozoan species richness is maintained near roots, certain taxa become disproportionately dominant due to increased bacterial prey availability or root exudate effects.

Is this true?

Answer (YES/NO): NO